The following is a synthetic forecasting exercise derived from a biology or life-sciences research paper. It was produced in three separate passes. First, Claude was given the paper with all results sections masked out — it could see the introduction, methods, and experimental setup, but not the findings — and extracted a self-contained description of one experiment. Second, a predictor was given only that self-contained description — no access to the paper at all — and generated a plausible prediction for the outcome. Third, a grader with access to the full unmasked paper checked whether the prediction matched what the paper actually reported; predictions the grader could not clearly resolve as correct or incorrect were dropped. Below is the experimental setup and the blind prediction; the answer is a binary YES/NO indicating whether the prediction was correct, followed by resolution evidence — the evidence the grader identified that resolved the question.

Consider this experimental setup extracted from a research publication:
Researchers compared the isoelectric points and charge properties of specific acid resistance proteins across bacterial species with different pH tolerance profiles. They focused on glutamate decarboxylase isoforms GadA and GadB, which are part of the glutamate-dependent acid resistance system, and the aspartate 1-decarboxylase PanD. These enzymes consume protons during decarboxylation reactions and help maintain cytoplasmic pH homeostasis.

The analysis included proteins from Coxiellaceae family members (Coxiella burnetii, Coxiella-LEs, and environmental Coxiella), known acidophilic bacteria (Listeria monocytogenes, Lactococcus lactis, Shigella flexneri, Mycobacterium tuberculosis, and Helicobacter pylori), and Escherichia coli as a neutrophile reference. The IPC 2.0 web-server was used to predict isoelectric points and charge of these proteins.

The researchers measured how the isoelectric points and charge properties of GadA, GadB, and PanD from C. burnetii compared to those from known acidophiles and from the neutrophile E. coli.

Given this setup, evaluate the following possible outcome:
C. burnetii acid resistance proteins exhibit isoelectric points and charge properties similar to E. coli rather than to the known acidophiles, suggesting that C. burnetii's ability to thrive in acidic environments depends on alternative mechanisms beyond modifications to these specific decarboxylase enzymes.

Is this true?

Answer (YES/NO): NO